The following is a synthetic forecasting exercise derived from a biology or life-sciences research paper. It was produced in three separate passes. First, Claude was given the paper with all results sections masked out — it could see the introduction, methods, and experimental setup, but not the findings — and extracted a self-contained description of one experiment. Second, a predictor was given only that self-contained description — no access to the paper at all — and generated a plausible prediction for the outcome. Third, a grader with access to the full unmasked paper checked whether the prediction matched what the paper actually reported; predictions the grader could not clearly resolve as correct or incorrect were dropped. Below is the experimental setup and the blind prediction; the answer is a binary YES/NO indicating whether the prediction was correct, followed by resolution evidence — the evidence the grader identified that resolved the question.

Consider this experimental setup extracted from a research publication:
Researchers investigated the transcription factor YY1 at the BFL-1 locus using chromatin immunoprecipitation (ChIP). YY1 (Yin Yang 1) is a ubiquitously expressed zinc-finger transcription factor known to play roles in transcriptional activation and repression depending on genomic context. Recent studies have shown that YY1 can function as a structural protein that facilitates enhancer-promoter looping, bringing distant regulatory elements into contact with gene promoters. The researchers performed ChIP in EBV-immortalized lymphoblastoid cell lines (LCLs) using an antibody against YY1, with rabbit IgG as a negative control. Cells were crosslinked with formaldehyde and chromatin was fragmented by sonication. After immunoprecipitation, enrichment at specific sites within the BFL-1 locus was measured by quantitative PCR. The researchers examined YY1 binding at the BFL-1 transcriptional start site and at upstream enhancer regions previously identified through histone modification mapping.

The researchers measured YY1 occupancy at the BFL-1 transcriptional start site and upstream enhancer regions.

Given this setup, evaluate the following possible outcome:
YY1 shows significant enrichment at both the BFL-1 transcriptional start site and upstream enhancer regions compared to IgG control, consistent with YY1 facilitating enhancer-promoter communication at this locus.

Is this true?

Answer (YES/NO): YES